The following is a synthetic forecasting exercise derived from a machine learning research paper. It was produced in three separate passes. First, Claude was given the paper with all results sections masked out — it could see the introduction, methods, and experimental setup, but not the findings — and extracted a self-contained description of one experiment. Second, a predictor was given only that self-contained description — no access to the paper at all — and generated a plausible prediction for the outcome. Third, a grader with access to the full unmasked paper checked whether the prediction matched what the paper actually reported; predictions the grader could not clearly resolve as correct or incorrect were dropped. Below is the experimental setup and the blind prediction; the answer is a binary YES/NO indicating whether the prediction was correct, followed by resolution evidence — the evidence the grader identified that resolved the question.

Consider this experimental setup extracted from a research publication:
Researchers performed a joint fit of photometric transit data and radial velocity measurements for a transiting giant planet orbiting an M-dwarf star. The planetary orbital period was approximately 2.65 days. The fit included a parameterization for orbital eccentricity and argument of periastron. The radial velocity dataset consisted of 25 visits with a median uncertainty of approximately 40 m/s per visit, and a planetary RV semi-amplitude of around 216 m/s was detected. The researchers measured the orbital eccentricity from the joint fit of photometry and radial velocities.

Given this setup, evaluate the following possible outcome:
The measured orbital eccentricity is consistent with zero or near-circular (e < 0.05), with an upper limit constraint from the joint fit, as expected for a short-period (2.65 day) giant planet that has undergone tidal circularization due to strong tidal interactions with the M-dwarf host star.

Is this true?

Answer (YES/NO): NO